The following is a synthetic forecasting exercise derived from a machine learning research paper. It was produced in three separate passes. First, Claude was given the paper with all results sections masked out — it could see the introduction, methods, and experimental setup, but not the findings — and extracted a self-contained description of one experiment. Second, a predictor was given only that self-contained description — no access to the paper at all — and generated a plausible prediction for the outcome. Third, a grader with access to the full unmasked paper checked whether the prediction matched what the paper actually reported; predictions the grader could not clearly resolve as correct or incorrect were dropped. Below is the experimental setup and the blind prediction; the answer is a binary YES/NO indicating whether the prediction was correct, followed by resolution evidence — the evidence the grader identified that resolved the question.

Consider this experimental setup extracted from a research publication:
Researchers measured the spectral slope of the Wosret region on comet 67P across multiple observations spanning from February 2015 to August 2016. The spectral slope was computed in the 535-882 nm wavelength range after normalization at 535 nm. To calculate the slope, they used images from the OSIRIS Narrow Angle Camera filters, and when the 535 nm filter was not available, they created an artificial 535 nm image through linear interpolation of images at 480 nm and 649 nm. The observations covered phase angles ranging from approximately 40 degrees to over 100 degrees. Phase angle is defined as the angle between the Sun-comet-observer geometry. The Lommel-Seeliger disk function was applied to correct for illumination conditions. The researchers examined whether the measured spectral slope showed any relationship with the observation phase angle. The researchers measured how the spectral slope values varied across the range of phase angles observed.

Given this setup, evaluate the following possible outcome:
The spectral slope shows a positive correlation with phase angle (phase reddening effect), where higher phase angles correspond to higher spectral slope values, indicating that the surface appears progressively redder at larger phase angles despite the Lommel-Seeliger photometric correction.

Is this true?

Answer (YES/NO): YES